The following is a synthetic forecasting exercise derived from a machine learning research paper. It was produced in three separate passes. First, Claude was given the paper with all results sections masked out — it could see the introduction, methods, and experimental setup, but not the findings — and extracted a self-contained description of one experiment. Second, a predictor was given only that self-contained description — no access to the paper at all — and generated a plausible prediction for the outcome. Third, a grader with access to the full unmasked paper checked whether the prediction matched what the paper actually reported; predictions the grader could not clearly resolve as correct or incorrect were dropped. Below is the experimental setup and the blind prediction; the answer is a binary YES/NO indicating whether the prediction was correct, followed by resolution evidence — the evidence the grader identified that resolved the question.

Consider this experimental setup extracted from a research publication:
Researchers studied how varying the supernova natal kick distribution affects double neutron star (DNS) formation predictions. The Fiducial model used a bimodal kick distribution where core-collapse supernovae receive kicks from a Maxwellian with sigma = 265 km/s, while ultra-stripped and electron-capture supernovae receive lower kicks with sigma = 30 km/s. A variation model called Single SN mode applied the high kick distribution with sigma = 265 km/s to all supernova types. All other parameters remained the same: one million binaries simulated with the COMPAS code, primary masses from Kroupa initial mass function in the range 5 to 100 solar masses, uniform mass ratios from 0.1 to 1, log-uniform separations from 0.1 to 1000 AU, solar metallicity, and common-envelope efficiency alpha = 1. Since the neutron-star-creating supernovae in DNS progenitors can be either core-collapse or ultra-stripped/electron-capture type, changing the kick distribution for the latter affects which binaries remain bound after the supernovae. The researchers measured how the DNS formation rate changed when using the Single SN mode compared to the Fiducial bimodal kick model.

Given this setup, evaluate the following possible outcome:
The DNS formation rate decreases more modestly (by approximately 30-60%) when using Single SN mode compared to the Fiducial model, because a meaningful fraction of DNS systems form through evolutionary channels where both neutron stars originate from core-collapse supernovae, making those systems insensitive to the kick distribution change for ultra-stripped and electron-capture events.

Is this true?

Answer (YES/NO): NO